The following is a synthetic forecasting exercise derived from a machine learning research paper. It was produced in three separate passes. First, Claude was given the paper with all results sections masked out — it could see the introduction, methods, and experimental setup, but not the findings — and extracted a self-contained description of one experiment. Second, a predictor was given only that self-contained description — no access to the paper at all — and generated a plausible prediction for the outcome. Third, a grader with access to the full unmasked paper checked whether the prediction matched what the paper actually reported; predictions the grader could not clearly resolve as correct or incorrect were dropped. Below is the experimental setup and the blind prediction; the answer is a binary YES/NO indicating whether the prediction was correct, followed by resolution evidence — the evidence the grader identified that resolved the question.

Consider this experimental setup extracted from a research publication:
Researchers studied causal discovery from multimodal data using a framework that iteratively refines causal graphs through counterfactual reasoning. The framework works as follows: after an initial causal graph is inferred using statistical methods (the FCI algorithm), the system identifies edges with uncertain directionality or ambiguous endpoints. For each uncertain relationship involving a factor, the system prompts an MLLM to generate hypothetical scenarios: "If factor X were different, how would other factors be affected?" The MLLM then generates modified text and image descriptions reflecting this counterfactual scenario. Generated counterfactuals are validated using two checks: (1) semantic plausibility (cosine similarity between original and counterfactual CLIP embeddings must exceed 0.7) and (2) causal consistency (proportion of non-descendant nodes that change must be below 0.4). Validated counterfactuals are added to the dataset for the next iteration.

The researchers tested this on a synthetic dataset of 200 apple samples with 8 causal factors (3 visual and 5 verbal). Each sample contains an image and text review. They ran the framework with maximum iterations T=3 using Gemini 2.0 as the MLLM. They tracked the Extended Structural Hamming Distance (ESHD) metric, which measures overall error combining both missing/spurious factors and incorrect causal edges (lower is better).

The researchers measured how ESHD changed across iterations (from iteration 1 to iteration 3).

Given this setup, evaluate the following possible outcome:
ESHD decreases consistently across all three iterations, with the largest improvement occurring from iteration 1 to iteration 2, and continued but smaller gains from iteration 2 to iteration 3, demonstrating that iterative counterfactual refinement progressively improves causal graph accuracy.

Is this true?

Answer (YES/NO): YES